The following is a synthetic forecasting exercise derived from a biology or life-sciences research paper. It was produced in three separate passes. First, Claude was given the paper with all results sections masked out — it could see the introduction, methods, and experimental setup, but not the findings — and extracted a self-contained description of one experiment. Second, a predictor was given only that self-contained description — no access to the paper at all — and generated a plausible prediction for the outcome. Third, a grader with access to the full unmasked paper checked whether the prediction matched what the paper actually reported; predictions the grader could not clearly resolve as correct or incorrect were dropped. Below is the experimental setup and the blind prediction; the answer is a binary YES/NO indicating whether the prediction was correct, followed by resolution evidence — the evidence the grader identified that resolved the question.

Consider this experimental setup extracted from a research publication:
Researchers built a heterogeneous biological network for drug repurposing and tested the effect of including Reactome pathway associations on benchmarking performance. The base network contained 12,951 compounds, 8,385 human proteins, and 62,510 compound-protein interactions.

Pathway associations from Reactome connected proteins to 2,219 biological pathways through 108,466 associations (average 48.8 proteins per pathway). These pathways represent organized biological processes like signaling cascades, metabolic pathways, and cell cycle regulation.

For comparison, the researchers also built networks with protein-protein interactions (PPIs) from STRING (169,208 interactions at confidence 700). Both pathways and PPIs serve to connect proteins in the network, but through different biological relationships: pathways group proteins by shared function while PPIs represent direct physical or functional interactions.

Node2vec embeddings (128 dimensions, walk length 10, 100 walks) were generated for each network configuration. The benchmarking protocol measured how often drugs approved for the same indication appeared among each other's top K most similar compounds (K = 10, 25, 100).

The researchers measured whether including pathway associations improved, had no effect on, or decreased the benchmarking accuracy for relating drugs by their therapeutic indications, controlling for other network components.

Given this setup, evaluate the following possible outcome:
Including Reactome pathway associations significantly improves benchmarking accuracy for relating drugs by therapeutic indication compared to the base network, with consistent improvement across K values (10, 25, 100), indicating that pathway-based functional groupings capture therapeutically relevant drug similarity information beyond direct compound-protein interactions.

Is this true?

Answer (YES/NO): NO